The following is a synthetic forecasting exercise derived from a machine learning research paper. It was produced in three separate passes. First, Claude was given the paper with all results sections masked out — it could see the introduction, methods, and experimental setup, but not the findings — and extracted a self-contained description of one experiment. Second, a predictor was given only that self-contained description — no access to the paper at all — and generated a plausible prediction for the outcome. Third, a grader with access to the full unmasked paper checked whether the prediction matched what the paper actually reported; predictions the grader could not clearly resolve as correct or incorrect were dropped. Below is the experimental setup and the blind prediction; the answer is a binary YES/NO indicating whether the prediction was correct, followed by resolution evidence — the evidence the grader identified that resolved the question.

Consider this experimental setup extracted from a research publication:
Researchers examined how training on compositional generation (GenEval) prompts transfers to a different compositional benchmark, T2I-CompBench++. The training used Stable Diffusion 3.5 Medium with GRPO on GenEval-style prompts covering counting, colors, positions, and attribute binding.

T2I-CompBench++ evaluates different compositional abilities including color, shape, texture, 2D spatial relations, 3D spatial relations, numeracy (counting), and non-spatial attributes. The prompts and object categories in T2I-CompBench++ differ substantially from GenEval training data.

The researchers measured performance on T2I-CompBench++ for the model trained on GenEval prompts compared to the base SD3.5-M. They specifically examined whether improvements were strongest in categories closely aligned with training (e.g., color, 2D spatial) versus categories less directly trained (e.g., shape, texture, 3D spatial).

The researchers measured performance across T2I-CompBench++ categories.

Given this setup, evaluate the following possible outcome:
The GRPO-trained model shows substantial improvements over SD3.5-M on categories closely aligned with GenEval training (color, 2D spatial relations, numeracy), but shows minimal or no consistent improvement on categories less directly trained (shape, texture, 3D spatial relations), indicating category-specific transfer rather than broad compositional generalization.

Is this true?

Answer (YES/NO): NO